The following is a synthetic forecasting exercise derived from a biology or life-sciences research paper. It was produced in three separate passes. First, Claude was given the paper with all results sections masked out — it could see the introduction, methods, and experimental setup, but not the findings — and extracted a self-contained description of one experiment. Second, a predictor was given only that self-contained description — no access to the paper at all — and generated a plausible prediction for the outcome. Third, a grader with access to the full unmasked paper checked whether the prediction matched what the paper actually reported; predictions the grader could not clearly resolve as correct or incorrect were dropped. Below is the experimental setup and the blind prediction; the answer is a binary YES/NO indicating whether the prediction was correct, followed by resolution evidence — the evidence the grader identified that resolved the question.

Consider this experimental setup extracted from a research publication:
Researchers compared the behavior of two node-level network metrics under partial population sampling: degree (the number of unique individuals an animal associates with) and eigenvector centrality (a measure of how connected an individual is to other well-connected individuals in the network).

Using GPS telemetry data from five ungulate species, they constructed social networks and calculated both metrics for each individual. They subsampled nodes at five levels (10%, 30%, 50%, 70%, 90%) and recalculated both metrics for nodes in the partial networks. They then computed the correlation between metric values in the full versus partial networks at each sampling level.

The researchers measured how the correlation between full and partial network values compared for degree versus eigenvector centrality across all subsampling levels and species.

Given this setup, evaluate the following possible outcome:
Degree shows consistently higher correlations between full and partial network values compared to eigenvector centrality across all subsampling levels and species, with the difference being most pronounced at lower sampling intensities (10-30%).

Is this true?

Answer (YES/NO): YES